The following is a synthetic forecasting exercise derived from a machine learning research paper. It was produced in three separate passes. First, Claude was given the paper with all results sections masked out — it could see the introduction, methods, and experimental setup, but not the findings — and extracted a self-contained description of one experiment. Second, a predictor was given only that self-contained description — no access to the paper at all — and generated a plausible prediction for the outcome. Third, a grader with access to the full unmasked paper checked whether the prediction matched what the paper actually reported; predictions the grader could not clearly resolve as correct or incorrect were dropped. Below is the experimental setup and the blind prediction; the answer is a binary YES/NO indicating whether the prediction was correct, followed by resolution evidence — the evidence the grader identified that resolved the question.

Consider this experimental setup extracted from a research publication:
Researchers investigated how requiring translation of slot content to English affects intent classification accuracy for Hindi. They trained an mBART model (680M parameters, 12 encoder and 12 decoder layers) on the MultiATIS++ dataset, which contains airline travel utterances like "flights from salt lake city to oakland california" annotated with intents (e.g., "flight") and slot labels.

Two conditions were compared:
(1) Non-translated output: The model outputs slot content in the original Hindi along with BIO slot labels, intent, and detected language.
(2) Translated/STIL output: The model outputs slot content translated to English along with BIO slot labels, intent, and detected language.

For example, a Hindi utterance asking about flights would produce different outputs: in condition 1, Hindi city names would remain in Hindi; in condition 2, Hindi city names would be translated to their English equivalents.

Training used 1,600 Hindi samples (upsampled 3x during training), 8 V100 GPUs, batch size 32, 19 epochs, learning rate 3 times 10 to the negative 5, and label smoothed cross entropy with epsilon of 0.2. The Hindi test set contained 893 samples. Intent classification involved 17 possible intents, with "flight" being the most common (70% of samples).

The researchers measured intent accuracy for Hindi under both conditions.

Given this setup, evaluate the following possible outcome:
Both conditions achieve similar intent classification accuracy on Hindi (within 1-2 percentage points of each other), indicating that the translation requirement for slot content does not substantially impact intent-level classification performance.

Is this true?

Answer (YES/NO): YES